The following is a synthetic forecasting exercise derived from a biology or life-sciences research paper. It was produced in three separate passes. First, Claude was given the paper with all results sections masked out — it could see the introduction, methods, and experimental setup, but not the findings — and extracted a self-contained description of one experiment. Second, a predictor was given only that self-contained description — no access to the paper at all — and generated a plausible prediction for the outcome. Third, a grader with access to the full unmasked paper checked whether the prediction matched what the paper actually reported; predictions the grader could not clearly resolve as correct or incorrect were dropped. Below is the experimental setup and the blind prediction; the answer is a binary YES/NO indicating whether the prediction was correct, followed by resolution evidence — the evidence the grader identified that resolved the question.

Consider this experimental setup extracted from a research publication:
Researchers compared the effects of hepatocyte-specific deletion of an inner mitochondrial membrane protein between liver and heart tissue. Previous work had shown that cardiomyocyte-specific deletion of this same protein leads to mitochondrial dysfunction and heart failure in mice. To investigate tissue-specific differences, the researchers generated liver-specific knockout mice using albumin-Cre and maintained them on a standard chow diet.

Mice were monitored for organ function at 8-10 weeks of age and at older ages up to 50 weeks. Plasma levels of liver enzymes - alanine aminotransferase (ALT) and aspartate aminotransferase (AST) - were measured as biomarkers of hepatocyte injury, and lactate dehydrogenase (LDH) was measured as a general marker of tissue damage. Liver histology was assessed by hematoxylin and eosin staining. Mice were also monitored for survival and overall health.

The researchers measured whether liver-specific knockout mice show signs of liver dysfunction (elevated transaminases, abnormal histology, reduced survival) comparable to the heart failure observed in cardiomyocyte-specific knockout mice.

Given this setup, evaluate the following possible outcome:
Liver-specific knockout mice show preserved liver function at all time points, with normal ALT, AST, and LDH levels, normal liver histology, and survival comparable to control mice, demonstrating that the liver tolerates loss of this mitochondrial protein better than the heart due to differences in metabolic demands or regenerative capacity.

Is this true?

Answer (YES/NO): YES